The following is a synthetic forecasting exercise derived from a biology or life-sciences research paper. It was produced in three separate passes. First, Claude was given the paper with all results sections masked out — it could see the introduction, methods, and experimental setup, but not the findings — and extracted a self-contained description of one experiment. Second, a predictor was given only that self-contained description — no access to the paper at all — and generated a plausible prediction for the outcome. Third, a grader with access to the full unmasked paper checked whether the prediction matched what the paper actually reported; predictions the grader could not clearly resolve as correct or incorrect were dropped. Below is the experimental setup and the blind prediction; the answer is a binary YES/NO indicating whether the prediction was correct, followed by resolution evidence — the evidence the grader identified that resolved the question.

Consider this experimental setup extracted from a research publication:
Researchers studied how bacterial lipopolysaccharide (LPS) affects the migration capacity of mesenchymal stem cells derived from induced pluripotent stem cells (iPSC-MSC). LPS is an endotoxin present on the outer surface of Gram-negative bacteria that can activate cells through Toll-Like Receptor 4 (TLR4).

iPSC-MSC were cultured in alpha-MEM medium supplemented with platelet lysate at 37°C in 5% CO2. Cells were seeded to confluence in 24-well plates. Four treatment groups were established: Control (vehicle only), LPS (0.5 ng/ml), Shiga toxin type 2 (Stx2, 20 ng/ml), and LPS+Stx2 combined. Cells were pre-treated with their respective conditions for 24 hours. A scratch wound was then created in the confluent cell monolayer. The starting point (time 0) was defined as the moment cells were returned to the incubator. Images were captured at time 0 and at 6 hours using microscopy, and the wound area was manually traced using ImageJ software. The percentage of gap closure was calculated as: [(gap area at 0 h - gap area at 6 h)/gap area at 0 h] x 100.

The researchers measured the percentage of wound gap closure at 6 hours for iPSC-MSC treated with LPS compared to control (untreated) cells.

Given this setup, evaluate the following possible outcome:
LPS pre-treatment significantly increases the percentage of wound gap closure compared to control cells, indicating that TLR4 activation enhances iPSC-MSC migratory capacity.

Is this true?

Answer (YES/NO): YES